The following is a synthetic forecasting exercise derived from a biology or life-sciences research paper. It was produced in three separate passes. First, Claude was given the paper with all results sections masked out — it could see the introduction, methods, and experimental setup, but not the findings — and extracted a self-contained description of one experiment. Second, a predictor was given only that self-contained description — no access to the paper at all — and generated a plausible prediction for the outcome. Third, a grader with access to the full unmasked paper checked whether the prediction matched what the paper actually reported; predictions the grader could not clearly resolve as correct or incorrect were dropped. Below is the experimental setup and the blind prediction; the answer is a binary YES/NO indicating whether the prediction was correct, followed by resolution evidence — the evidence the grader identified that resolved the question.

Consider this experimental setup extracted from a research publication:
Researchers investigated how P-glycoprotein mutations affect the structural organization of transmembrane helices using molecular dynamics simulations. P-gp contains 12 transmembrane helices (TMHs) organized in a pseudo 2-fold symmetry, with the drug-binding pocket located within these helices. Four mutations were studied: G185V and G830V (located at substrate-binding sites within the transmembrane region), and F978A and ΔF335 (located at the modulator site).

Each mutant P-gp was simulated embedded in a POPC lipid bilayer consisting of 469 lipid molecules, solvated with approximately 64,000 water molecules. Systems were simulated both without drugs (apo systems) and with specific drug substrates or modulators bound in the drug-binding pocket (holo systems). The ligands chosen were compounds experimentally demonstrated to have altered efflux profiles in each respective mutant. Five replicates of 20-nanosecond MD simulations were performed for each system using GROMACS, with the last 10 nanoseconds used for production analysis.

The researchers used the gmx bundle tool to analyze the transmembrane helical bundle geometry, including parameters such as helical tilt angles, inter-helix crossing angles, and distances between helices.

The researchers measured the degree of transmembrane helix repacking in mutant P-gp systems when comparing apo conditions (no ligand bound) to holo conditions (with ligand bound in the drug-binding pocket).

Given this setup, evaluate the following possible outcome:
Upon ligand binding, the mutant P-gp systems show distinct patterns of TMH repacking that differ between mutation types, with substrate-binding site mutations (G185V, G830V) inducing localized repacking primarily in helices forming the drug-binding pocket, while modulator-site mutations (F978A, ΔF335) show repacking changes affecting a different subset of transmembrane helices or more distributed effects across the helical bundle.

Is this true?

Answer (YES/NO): NO